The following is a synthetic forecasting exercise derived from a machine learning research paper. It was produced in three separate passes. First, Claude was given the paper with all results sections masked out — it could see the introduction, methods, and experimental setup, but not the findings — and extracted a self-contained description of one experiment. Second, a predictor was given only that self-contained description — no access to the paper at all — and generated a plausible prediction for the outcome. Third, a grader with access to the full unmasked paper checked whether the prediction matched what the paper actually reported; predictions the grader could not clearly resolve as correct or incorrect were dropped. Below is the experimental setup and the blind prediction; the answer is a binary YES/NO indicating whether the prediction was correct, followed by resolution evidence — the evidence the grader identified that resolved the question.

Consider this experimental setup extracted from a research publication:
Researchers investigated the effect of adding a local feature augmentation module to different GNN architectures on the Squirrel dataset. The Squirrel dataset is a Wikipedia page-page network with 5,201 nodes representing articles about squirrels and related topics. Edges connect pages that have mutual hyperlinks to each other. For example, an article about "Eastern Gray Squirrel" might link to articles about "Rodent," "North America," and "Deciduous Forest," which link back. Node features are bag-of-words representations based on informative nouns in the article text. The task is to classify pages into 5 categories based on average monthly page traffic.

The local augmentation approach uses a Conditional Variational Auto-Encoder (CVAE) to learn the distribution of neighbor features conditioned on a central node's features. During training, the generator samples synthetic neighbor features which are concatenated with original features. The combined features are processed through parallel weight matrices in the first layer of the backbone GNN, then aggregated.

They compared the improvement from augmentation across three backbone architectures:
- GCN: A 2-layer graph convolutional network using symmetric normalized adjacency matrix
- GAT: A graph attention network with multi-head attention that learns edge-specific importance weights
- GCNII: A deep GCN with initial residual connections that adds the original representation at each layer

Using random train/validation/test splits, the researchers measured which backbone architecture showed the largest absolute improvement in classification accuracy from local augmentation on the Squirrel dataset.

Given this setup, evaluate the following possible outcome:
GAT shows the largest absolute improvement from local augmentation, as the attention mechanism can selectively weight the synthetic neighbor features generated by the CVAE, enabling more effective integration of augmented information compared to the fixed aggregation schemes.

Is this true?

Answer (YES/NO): YES